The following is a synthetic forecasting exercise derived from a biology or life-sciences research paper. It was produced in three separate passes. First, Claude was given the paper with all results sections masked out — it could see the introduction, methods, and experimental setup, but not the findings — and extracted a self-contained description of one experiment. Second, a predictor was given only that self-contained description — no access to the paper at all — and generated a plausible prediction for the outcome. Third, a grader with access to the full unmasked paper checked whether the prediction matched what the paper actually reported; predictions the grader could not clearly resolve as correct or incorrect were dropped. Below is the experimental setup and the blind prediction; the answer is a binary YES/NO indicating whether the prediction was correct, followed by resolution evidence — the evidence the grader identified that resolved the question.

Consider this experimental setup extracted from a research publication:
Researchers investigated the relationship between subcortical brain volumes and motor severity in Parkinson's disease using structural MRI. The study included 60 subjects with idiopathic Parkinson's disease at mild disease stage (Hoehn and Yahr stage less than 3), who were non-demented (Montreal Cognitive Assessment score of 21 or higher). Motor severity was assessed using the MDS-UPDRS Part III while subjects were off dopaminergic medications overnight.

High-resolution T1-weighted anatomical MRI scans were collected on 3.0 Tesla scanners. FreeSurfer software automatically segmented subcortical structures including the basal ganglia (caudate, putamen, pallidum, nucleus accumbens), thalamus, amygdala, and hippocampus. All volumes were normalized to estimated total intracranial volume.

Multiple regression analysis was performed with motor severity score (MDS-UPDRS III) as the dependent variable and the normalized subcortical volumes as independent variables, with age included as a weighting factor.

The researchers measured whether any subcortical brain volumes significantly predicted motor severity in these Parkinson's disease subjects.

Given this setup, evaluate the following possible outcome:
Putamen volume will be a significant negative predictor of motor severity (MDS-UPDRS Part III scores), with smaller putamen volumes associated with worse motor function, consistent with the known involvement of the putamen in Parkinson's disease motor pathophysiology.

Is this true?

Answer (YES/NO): NO